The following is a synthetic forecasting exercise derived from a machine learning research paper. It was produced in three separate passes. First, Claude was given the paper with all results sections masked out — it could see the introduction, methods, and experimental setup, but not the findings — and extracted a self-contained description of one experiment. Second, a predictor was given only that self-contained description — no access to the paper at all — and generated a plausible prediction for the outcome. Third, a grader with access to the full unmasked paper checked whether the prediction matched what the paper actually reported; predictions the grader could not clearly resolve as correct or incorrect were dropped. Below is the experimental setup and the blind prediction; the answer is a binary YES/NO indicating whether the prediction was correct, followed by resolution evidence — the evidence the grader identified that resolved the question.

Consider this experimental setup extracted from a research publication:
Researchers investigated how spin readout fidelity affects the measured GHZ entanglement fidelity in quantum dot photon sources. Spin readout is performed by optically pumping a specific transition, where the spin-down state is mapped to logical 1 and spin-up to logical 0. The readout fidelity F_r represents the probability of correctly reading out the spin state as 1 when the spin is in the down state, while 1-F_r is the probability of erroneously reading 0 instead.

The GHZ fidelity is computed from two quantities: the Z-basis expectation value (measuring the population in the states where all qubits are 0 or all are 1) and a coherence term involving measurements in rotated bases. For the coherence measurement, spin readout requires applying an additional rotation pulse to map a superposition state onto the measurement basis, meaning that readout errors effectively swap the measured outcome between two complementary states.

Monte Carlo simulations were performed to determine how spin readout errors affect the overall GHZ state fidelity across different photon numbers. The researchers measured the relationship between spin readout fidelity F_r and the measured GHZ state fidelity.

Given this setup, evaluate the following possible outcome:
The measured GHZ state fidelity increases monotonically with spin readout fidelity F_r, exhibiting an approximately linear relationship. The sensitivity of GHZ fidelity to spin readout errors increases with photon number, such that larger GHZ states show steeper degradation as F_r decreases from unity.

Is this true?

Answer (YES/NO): NO